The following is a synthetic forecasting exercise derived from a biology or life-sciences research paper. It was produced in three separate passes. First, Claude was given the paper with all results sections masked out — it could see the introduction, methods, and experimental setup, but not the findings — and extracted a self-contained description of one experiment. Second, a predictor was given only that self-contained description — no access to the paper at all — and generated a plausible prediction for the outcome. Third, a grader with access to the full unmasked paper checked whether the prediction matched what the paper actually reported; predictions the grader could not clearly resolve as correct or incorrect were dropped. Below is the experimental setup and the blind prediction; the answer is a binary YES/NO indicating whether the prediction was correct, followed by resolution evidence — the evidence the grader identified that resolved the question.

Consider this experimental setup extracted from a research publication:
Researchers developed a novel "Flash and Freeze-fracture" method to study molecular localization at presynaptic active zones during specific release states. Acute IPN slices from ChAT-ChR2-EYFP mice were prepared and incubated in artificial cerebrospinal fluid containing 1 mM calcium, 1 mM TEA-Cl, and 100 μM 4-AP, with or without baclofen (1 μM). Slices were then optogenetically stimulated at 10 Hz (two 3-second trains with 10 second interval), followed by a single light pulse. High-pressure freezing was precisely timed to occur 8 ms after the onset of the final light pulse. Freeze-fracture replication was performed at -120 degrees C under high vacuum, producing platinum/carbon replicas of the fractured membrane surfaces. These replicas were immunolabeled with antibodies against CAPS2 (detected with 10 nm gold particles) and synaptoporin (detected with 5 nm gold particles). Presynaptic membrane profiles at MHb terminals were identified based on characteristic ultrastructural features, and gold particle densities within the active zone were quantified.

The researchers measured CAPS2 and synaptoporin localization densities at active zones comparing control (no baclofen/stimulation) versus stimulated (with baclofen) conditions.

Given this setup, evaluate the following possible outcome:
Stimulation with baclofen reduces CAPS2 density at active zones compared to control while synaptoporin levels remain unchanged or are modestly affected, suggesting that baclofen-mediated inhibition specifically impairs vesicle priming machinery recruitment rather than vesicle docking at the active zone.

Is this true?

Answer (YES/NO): NO